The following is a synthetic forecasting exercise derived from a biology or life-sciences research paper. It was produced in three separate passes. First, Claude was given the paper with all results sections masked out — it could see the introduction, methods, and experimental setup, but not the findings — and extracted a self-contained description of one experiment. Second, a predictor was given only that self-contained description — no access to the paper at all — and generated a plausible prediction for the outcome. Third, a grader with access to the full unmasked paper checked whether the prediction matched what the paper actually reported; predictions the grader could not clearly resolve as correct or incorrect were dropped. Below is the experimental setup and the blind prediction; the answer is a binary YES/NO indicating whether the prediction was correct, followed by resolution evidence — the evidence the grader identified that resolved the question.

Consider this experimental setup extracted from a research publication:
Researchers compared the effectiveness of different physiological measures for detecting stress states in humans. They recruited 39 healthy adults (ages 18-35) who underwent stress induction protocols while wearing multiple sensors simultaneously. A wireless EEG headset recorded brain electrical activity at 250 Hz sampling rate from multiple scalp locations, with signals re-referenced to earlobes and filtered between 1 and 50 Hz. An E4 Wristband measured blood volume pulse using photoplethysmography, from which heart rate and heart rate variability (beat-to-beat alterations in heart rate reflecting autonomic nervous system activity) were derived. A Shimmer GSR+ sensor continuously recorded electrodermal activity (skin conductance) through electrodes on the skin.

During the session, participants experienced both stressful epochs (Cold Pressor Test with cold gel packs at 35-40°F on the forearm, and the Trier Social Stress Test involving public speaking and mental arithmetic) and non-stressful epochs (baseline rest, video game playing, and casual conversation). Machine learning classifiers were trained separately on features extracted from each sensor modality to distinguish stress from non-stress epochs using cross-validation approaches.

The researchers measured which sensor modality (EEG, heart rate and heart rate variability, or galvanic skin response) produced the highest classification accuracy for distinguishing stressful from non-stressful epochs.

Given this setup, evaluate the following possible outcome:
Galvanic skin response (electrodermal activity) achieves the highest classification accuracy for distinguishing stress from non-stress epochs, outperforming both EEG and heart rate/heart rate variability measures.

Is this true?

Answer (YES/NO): NO